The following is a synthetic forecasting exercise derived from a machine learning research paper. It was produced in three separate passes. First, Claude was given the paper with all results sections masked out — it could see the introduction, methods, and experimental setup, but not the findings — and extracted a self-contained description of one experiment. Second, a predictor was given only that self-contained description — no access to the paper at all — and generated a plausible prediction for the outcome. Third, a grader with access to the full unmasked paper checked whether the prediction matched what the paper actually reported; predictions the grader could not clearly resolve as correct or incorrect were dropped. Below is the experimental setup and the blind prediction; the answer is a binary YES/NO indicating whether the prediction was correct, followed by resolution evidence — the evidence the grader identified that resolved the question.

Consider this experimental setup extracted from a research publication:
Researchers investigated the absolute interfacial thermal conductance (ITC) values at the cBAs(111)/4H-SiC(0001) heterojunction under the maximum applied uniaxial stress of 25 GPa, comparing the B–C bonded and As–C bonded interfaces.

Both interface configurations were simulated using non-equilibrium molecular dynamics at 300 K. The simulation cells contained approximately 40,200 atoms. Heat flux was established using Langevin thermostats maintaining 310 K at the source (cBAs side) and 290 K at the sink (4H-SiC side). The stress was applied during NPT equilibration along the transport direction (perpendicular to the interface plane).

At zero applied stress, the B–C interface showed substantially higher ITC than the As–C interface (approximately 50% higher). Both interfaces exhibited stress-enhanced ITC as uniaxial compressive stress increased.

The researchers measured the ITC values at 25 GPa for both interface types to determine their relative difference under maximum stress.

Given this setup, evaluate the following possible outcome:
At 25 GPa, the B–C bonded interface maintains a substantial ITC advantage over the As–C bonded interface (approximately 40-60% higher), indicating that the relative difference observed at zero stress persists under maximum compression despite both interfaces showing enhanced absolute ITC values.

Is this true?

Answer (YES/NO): YES